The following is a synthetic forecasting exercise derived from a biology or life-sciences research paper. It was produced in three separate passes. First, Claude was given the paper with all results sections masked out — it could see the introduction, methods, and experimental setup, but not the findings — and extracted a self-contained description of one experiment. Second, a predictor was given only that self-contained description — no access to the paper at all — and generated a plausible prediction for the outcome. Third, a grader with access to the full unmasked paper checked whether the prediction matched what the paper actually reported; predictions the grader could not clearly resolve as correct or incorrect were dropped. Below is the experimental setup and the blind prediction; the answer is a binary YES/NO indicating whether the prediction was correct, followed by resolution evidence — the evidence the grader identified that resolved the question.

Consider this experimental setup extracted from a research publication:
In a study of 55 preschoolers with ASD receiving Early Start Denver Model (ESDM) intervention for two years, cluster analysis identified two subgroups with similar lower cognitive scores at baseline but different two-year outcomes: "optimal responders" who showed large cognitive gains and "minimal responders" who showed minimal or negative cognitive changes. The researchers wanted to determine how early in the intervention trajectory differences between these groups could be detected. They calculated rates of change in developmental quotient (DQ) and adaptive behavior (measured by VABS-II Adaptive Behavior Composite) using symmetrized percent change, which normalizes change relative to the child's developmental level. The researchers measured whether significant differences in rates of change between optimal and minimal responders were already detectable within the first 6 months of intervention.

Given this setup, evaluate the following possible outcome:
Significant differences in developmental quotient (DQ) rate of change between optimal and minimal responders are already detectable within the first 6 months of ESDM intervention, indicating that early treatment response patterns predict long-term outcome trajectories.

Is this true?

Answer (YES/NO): YES